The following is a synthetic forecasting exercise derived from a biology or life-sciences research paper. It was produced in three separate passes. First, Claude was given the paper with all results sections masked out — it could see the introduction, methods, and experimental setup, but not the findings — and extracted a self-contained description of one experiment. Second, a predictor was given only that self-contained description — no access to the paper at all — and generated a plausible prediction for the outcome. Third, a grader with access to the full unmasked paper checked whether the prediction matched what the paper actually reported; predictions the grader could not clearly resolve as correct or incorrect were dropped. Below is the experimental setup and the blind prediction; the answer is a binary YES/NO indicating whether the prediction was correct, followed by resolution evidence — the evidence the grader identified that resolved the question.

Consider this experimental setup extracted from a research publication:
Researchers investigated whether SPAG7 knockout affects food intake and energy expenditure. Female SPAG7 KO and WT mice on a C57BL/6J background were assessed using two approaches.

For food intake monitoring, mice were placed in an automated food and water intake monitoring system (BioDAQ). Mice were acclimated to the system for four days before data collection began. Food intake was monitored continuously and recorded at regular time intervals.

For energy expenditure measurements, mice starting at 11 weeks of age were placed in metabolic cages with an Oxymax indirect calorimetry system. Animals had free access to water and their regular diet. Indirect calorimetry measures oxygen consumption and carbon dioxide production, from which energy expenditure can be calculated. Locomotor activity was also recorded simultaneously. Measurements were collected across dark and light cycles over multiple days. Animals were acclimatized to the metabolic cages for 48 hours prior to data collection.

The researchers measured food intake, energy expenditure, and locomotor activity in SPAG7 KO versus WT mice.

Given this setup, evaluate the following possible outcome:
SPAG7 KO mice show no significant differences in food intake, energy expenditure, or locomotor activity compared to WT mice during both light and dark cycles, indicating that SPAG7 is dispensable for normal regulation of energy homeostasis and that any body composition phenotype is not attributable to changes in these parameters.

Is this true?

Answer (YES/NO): NO